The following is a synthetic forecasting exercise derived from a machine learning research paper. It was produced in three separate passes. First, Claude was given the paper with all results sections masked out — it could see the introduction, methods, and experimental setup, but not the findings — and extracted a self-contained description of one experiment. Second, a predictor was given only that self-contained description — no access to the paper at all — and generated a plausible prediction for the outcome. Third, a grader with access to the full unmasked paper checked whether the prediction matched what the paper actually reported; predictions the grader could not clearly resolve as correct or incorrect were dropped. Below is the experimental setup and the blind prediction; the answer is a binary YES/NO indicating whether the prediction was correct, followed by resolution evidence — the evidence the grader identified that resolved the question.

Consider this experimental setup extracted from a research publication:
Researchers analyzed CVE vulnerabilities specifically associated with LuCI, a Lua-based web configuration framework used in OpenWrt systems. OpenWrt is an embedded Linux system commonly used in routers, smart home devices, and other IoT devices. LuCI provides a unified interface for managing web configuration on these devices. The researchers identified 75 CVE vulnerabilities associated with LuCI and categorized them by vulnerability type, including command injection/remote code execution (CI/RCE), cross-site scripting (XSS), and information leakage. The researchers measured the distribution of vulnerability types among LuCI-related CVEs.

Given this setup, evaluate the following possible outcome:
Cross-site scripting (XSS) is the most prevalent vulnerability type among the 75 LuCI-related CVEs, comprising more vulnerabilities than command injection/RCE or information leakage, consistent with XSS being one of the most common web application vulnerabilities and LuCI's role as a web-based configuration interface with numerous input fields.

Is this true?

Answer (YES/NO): NO